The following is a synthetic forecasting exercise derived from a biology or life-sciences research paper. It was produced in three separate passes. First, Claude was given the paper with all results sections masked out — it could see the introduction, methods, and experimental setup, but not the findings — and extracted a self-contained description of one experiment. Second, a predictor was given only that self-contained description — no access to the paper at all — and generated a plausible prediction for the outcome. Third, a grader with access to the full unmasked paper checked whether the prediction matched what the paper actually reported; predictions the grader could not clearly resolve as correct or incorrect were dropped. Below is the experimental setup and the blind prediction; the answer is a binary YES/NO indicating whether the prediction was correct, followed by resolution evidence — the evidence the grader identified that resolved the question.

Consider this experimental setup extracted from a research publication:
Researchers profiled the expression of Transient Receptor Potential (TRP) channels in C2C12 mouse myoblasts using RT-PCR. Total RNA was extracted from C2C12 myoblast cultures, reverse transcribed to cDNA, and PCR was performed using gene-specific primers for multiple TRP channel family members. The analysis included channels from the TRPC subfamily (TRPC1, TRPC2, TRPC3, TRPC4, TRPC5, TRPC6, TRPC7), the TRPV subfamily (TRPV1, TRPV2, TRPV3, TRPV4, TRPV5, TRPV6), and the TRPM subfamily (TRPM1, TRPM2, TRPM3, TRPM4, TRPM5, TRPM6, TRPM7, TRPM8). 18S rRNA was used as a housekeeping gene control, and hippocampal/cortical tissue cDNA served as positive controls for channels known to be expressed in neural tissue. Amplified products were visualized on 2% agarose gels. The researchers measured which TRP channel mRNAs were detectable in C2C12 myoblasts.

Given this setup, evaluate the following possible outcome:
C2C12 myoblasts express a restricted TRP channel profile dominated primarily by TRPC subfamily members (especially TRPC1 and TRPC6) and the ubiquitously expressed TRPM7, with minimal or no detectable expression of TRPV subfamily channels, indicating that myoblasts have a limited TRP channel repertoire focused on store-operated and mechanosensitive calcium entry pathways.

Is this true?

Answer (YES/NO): NO